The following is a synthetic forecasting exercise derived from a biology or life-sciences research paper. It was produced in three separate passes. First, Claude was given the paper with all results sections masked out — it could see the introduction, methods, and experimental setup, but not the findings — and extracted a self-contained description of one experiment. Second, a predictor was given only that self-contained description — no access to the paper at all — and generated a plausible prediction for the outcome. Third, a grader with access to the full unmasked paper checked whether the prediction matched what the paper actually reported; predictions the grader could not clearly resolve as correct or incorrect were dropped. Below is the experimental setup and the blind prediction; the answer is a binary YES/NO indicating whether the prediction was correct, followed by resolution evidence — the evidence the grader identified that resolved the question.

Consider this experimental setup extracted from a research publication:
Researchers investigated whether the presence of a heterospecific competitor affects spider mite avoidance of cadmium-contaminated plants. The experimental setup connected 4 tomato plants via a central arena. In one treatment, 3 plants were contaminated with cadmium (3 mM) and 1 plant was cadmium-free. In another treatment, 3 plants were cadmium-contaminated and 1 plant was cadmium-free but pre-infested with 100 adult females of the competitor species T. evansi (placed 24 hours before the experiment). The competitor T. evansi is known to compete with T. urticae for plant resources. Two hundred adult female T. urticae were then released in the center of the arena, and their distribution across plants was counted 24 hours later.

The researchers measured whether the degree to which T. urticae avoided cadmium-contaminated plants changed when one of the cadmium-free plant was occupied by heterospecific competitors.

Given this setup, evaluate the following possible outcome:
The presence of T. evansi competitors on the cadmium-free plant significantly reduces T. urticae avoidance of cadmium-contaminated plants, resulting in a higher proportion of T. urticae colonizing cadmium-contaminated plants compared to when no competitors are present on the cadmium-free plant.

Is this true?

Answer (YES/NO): NO